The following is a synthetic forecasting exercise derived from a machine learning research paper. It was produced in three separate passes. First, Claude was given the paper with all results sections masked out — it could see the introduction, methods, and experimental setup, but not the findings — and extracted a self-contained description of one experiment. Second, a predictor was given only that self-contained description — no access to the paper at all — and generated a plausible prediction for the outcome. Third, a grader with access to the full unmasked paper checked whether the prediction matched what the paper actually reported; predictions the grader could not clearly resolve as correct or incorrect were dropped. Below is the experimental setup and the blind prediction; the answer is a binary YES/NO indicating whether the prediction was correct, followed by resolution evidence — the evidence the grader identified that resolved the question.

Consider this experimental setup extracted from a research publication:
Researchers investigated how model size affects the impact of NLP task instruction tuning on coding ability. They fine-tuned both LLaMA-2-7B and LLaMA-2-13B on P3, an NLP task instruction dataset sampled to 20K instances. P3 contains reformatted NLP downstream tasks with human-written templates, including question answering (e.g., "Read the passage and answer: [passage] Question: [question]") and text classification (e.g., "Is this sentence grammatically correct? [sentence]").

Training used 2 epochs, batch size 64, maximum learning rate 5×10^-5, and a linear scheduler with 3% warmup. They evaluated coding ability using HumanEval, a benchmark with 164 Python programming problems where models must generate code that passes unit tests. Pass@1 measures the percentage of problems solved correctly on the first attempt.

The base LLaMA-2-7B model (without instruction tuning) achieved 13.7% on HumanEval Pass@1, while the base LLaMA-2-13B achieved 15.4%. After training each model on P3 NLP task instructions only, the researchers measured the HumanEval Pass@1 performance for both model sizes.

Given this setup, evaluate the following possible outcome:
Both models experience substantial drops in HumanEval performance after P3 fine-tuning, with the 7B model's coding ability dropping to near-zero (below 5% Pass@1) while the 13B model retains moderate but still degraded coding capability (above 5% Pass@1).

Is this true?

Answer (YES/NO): NO